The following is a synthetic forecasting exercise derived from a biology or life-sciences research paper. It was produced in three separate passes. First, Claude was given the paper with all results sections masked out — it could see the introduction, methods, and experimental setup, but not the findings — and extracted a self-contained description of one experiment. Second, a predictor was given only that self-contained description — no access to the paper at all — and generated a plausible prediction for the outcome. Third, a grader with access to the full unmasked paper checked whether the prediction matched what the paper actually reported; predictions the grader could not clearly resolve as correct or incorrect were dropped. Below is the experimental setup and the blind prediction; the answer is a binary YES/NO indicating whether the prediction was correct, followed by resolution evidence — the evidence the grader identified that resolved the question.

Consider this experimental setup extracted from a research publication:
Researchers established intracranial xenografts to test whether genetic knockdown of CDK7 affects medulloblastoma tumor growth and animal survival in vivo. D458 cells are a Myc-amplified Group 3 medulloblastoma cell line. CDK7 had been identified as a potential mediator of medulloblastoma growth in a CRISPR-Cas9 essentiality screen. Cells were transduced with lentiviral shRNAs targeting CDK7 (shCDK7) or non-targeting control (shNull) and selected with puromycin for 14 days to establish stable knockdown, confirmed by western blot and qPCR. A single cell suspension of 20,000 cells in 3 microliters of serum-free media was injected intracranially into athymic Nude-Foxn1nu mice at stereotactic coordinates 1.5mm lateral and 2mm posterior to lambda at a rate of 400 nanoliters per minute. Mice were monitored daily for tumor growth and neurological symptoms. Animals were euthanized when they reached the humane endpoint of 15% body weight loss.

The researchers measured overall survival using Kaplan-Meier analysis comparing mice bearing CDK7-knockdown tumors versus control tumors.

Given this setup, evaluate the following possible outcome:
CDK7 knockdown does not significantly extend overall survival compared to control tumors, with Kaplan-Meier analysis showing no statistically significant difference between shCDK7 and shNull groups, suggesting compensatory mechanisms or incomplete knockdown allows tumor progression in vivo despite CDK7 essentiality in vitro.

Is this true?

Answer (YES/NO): NO